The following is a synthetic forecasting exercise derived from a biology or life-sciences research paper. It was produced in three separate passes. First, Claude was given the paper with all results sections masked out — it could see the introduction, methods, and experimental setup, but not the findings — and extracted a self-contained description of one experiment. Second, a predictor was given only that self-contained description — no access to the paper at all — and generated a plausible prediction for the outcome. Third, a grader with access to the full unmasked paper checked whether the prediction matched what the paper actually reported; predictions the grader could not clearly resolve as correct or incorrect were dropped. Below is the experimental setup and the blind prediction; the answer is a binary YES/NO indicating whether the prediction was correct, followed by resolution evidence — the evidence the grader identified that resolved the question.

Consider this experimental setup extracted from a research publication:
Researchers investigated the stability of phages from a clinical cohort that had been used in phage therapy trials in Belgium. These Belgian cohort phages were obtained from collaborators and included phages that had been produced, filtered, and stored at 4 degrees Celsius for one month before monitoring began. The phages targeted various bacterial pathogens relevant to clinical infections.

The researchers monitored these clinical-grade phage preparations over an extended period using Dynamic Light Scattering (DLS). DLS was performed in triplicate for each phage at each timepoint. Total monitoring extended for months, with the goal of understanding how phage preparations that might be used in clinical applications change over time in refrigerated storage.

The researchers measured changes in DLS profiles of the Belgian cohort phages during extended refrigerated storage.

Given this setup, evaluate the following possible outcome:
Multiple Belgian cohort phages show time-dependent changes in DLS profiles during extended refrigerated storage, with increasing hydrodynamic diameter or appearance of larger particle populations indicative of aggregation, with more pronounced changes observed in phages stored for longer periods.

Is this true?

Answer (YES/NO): YES